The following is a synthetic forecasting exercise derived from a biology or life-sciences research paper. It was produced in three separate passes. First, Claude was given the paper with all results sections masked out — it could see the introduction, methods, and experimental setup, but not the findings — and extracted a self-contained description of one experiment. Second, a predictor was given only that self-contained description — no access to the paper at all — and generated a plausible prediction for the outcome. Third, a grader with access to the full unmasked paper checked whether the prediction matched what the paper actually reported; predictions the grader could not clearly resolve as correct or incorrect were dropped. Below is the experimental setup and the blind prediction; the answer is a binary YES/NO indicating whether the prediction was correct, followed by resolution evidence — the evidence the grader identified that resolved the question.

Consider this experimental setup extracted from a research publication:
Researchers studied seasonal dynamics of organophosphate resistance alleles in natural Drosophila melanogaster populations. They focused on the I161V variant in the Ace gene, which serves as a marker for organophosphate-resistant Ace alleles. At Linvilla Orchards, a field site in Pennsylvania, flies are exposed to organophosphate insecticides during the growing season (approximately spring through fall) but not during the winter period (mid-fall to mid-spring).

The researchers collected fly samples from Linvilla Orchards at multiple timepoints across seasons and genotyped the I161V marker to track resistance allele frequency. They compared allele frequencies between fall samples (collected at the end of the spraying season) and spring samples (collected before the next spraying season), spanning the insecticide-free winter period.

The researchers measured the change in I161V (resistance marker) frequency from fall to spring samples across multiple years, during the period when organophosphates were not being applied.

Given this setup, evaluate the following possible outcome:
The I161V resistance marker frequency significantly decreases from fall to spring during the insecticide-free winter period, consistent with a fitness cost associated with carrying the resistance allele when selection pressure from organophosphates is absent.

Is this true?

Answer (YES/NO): YES